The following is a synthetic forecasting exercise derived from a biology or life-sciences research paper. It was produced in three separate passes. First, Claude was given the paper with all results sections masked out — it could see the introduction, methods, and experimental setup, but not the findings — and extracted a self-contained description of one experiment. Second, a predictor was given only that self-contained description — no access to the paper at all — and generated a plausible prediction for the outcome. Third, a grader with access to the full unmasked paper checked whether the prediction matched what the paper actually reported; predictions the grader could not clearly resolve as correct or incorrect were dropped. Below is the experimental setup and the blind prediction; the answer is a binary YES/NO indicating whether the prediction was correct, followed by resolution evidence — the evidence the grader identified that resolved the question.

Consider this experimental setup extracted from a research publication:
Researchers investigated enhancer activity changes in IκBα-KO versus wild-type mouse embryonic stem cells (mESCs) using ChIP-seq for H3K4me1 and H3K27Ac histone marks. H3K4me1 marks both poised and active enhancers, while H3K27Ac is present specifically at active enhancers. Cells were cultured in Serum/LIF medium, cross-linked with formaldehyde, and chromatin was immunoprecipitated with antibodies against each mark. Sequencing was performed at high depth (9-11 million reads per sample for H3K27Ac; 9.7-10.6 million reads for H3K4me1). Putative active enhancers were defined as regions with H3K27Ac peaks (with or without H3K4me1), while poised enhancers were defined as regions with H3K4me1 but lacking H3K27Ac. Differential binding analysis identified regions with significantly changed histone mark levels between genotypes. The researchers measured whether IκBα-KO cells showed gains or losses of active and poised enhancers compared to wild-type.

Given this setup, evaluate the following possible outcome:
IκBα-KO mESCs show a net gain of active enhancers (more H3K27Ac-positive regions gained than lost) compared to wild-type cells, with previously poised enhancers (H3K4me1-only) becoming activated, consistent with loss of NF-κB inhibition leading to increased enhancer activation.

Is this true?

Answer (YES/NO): NO